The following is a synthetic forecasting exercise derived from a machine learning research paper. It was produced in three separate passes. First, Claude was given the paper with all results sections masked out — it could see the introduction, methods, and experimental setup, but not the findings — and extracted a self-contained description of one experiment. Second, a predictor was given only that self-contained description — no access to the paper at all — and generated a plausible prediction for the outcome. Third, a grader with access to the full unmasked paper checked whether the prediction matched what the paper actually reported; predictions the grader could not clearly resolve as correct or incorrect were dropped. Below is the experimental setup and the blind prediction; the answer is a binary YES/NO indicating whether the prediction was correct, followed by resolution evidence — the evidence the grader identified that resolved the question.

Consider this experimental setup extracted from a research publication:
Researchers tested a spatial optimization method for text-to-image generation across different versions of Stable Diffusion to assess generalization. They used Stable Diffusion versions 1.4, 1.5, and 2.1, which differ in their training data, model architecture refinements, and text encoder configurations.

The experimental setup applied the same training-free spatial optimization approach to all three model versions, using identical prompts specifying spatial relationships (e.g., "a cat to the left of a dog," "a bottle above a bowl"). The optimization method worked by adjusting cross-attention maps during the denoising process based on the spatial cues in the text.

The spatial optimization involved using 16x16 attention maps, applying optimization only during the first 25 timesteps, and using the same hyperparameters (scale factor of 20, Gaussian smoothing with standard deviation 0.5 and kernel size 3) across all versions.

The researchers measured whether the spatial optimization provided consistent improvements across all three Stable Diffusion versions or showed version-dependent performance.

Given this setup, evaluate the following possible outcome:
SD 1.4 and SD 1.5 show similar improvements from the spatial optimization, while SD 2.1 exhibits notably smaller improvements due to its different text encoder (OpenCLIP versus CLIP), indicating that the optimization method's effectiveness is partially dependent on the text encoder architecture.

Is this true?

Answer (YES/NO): NO